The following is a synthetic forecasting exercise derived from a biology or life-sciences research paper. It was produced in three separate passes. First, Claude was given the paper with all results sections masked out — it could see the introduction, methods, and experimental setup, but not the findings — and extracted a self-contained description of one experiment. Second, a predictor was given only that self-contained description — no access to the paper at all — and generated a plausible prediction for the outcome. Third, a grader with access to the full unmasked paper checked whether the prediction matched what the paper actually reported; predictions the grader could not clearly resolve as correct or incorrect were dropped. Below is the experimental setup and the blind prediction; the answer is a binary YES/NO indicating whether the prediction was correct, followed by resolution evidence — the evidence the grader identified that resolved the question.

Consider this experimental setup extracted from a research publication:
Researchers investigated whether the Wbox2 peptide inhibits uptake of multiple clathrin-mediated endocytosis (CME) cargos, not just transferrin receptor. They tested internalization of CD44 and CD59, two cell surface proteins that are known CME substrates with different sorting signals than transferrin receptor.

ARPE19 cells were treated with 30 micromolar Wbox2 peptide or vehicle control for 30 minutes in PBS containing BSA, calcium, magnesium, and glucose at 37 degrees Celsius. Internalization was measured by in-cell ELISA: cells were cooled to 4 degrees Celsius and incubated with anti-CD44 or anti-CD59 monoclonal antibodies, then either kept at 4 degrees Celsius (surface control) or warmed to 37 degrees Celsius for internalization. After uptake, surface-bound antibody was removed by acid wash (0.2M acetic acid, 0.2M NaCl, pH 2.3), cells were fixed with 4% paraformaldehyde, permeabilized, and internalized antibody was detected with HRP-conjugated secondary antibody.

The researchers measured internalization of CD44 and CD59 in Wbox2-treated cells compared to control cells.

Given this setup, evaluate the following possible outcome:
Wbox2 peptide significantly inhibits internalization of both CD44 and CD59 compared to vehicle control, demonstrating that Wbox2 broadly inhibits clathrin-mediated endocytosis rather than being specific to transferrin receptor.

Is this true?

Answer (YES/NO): NO